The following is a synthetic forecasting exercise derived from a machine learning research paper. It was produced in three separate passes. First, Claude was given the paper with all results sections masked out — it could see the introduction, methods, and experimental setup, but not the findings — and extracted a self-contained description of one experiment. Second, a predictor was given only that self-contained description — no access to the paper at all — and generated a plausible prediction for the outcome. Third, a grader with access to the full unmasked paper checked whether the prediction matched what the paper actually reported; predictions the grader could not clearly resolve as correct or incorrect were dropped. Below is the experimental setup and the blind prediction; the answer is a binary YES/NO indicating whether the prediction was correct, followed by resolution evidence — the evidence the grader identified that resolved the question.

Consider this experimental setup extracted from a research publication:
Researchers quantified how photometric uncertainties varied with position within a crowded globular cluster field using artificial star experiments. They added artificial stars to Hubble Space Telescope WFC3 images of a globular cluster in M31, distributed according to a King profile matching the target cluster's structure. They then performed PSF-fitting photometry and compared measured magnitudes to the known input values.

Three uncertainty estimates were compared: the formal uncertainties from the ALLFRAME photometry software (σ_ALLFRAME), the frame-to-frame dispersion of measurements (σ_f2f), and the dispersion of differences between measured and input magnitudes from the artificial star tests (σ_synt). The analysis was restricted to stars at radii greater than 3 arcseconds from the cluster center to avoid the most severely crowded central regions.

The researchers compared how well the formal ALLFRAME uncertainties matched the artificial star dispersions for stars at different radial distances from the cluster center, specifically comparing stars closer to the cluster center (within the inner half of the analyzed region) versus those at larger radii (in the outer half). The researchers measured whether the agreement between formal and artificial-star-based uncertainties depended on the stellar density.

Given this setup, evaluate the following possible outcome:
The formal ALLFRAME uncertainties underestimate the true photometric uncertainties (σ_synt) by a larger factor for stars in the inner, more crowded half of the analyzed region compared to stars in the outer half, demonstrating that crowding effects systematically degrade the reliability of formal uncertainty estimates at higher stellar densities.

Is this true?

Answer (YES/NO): YES